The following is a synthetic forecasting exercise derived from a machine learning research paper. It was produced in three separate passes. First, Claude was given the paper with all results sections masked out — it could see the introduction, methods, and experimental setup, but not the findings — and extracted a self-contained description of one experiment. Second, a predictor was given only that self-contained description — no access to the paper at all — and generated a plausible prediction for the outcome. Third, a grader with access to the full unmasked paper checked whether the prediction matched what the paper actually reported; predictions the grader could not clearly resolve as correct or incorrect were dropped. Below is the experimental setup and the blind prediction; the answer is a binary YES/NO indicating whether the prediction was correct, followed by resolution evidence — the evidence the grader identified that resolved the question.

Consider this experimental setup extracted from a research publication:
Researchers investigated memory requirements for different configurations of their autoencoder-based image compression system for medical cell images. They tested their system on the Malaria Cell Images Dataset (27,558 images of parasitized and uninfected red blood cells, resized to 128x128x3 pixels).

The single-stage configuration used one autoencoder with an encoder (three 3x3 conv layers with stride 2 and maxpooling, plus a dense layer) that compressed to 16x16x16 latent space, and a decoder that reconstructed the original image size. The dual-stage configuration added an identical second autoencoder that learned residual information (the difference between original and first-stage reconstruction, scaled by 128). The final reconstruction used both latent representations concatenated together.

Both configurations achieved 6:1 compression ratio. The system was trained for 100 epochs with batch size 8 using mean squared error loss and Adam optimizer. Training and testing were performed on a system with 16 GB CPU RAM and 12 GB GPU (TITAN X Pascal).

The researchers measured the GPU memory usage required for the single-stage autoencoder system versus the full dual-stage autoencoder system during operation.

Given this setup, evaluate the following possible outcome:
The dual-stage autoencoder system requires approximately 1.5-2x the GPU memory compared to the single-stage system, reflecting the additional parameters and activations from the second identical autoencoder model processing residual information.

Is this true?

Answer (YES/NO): NO